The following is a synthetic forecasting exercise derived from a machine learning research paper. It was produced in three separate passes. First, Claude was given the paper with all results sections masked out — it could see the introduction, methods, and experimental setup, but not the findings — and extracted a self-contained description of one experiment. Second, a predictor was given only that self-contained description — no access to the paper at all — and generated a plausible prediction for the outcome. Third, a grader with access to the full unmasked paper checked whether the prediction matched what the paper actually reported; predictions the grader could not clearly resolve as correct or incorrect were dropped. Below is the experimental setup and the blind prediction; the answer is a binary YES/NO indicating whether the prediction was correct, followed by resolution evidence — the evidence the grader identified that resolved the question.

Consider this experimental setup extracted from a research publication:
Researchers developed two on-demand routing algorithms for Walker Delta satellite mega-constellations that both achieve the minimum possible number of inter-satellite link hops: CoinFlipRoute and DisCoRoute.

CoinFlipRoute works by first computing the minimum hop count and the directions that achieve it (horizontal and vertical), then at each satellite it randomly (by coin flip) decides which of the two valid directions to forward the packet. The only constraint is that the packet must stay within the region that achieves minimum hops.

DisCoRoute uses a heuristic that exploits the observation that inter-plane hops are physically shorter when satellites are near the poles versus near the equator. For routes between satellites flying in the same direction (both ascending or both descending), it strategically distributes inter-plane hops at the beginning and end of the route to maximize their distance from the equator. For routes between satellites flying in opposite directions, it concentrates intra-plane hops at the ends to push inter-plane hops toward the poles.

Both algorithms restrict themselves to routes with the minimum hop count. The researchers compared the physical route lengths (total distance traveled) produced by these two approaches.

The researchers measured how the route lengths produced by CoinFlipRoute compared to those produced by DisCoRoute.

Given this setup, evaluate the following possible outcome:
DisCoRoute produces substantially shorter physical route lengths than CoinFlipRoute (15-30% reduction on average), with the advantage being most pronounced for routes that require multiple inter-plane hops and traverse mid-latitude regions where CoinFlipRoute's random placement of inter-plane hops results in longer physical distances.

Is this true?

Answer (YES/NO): NO